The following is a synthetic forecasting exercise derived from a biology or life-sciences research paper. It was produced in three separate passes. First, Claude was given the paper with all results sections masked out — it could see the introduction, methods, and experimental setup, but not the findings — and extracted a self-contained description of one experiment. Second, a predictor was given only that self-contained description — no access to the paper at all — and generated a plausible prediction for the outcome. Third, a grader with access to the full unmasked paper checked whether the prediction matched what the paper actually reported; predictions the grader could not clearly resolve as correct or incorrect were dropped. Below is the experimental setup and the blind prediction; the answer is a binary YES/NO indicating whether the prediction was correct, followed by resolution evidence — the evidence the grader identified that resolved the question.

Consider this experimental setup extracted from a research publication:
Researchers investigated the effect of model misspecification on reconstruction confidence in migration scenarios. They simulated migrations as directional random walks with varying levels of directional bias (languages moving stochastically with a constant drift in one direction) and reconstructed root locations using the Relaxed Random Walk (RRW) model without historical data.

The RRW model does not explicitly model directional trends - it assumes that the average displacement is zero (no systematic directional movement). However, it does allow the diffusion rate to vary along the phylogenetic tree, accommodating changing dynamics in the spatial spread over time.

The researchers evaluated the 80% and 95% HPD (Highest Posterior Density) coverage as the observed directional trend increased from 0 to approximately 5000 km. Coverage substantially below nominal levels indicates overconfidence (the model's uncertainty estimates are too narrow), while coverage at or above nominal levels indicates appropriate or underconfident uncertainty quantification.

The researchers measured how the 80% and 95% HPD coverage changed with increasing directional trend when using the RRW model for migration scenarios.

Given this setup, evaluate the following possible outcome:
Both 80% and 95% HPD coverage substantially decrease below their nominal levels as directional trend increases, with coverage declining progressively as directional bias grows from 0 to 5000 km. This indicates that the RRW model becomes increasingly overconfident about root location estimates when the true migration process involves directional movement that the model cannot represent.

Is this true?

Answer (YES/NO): YES